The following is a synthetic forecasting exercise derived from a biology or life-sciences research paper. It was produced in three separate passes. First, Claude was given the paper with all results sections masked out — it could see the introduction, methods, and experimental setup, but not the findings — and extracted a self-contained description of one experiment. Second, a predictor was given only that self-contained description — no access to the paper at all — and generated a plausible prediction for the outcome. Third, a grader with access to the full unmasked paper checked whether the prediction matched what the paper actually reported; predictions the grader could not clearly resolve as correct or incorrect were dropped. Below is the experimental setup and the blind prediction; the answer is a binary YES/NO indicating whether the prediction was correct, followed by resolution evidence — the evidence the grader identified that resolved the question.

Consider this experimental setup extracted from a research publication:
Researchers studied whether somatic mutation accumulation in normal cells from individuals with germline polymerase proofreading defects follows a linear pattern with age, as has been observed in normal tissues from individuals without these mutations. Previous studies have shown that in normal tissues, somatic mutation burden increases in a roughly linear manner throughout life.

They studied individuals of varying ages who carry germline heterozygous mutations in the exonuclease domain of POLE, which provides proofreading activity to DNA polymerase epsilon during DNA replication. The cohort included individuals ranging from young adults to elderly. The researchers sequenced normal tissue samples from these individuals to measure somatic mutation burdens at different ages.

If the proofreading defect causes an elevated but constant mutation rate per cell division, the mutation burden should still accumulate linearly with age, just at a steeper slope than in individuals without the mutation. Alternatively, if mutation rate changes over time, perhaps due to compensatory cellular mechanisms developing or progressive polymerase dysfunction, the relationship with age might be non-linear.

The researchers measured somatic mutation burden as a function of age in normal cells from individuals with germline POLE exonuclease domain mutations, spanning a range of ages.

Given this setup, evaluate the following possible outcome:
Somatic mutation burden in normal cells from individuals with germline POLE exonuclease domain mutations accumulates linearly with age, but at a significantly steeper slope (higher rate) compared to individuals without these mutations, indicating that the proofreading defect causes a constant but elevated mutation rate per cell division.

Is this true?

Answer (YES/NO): YES